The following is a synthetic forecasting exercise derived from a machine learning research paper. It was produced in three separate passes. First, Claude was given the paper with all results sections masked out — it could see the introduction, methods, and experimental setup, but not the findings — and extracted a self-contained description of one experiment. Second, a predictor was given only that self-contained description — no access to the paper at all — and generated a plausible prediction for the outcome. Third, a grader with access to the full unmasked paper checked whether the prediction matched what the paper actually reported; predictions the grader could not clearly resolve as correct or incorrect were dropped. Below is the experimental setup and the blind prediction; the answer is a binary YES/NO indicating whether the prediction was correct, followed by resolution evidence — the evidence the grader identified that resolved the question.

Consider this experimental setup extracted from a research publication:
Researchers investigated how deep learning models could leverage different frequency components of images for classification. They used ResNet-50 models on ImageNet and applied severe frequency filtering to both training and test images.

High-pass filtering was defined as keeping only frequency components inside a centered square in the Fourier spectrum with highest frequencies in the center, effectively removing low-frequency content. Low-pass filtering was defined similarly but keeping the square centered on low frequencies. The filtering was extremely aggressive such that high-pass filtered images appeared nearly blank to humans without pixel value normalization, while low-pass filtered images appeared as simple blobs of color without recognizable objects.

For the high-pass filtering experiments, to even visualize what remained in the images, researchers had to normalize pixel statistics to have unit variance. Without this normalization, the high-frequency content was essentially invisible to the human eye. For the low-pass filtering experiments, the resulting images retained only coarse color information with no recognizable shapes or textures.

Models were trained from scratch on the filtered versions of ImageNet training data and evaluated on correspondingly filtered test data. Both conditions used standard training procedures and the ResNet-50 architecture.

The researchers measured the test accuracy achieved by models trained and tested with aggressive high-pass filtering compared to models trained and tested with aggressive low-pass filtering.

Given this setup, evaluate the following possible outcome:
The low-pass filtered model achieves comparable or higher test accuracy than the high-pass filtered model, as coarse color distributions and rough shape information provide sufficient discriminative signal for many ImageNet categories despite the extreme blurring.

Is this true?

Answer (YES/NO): NO